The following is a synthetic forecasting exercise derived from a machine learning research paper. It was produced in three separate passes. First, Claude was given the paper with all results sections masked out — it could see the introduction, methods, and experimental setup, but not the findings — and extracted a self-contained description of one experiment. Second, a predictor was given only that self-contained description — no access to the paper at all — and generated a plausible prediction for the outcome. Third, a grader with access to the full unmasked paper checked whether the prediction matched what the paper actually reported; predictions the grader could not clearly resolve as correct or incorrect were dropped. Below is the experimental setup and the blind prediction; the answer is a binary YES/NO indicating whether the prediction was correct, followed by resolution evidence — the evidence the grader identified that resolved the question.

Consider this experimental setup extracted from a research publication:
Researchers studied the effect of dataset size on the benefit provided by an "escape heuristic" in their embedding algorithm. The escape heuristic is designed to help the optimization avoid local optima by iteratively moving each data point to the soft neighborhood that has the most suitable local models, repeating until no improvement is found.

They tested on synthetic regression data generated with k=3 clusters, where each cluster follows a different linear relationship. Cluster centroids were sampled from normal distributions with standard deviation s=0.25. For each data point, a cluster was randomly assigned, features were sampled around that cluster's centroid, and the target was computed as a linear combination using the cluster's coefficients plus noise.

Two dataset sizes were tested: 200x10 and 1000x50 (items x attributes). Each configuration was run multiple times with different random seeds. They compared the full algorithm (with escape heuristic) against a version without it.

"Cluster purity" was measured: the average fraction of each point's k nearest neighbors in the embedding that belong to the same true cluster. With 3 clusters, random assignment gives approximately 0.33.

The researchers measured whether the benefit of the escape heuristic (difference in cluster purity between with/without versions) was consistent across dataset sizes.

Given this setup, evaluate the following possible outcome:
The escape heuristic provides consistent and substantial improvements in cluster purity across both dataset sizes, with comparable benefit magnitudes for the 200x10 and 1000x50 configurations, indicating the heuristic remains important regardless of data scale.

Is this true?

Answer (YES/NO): YES